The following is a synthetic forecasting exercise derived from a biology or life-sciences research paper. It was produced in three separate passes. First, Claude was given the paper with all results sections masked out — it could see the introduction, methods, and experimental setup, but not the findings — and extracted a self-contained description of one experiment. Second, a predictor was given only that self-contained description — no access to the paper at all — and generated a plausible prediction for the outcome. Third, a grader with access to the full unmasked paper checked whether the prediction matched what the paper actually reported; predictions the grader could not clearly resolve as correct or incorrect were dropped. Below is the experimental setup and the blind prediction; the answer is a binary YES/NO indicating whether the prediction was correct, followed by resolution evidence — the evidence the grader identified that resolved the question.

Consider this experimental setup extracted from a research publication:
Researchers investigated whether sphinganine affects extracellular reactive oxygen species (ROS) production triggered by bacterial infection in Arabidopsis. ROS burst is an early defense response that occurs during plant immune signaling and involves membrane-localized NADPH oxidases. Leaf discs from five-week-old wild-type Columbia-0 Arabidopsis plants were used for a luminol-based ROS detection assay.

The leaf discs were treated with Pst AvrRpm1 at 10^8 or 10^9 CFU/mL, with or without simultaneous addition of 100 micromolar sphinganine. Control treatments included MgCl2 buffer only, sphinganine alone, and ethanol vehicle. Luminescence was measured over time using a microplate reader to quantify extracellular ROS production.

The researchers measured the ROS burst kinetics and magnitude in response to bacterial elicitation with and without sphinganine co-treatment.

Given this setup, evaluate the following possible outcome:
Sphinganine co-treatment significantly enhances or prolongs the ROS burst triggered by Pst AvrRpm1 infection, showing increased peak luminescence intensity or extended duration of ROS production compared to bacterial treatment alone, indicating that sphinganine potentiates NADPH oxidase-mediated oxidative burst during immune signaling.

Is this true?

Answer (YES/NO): NO